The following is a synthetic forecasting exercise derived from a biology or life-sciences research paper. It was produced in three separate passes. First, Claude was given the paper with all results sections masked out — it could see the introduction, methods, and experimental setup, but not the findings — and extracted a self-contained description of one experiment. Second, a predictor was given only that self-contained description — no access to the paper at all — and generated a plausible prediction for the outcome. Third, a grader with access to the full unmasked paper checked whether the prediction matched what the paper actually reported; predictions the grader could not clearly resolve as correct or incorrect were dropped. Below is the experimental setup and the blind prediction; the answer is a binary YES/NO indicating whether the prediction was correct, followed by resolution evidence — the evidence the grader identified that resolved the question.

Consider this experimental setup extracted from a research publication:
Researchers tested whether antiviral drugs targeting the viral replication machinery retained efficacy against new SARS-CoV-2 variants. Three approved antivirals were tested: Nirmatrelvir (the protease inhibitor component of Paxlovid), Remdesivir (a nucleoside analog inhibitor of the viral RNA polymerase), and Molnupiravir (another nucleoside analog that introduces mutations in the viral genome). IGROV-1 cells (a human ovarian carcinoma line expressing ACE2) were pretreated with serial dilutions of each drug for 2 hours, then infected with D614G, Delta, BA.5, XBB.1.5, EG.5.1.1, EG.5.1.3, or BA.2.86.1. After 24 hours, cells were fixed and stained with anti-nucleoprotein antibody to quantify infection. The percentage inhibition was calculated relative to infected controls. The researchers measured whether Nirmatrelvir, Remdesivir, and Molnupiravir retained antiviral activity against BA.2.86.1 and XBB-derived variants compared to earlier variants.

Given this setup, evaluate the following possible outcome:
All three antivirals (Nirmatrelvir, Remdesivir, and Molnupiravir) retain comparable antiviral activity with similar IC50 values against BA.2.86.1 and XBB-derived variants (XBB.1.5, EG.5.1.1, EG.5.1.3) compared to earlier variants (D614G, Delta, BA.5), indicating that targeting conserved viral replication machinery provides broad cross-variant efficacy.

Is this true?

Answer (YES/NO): YES